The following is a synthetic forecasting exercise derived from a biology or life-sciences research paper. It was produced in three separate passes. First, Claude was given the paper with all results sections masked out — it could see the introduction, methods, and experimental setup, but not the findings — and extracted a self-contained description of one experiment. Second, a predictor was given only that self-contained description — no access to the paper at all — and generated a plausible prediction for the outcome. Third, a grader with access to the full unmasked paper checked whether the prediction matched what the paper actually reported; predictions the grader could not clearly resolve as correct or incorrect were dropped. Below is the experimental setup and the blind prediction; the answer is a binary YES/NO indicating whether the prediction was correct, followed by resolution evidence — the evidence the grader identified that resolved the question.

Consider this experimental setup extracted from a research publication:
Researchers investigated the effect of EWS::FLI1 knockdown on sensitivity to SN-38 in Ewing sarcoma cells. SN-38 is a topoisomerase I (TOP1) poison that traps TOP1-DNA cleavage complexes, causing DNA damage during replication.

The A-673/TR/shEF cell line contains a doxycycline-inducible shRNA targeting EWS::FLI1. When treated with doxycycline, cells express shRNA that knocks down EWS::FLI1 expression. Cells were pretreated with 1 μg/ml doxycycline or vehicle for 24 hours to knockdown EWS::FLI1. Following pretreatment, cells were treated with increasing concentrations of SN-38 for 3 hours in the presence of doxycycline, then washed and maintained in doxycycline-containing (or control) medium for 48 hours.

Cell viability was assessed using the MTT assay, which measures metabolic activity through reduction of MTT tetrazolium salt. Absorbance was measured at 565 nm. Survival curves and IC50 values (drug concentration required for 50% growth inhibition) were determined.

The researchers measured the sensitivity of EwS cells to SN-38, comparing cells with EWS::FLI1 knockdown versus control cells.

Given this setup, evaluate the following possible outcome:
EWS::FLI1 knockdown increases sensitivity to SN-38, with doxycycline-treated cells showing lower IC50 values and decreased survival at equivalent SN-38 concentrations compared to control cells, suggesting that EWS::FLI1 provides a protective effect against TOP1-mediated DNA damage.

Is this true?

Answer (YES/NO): NO